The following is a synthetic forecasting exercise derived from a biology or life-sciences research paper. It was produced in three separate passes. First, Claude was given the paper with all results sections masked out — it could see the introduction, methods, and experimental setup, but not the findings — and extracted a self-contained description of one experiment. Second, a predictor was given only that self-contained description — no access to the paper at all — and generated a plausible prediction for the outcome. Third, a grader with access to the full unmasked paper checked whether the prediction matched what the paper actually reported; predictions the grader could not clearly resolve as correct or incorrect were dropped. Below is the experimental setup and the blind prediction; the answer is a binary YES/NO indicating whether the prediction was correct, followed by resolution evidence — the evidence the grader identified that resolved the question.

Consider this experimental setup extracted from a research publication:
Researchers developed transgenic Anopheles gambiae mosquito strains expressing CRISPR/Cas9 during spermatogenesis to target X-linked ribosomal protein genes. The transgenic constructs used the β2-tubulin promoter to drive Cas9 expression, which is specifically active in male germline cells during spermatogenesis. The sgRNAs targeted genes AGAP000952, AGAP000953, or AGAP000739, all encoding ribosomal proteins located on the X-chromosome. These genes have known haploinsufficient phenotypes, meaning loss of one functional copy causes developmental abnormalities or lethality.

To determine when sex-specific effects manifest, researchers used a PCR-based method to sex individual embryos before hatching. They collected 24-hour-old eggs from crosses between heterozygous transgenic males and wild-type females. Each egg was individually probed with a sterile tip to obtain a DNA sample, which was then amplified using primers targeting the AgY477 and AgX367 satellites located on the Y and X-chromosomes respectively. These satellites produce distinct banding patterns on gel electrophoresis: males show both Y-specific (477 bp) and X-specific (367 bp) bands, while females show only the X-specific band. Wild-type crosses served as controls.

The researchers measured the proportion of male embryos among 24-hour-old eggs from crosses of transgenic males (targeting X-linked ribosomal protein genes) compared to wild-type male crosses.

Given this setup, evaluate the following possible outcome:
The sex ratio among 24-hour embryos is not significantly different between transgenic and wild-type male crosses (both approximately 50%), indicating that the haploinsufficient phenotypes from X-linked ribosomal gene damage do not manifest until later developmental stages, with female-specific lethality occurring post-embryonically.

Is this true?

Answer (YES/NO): NO